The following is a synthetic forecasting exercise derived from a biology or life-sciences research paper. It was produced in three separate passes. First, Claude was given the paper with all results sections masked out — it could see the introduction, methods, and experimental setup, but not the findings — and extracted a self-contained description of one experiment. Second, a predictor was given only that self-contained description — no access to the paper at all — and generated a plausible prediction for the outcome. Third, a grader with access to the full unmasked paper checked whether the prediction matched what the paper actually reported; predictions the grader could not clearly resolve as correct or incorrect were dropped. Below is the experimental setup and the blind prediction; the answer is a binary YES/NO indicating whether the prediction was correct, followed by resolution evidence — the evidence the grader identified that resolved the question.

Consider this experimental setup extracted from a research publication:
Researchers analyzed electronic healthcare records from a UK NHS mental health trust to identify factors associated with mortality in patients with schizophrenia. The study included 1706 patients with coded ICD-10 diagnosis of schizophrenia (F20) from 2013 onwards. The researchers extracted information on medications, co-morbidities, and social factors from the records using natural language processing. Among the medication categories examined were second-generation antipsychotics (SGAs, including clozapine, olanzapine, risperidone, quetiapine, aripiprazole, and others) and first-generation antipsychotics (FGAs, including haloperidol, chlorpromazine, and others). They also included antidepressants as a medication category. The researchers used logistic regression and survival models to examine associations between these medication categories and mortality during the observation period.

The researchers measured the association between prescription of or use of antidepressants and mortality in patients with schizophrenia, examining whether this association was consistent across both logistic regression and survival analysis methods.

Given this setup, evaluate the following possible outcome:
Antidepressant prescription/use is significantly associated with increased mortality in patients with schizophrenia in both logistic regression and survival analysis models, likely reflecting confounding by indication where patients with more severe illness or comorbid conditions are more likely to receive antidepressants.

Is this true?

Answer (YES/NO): NO